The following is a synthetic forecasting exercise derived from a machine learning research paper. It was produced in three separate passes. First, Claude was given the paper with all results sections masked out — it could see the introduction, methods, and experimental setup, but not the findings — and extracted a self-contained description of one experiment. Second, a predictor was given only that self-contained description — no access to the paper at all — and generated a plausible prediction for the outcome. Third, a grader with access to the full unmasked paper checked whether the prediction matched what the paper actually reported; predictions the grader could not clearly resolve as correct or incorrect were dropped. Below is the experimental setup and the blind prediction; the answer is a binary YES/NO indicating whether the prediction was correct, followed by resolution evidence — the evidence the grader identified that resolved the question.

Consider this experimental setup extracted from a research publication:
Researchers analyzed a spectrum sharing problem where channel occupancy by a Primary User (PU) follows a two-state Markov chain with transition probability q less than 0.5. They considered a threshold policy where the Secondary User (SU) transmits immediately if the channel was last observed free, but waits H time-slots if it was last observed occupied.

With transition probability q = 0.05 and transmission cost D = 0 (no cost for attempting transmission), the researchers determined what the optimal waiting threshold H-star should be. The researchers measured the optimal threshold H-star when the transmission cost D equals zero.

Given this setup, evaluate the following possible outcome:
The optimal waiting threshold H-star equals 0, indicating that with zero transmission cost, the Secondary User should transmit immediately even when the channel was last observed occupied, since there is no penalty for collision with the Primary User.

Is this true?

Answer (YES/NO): NO